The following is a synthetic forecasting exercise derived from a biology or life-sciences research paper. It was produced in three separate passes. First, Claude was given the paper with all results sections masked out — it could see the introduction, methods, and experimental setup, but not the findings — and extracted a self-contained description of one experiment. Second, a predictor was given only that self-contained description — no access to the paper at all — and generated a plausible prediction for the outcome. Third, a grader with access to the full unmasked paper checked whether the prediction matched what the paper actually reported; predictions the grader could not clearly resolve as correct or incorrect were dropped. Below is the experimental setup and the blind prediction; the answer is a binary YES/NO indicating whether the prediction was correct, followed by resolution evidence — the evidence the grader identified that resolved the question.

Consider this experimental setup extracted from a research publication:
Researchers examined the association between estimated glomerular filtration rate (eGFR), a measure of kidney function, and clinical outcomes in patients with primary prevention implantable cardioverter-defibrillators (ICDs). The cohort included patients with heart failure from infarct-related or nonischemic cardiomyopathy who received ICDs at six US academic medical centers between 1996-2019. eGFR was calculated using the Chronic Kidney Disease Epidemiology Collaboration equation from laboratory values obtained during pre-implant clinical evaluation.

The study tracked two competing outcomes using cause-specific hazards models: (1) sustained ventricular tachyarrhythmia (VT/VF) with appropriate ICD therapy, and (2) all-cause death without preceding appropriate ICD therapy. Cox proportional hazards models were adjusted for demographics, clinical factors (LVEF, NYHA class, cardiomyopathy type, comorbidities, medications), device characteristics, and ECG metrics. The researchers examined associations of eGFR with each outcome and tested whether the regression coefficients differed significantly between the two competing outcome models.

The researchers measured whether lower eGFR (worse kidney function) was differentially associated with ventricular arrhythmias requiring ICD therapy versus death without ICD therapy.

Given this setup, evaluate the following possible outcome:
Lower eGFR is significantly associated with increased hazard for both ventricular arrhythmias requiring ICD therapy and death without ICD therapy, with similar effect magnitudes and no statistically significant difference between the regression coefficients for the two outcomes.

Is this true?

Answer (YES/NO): YES